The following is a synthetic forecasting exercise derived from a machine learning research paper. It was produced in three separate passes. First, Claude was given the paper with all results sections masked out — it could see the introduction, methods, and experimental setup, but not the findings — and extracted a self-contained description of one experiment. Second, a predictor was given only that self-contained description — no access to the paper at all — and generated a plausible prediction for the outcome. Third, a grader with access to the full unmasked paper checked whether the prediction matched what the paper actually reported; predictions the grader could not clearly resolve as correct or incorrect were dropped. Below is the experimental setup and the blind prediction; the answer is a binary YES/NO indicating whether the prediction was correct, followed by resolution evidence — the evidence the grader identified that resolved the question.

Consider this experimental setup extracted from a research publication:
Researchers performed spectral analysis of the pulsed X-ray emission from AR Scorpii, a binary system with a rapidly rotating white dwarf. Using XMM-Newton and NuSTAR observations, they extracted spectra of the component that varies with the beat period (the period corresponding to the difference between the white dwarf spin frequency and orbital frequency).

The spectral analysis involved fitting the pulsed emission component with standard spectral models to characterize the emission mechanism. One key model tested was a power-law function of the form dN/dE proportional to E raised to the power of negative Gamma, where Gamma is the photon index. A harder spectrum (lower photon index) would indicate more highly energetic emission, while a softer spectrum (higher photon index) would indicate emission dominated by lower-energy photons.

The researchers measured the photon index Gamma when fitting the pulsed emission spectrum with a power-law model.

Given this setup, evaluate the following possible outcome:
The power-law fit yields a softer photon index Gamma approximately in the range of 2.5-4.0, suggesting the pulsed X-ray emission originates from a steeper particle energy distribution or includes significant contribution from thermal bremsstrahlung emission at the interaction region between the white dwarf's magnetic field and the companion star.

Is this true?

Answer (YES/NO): YES